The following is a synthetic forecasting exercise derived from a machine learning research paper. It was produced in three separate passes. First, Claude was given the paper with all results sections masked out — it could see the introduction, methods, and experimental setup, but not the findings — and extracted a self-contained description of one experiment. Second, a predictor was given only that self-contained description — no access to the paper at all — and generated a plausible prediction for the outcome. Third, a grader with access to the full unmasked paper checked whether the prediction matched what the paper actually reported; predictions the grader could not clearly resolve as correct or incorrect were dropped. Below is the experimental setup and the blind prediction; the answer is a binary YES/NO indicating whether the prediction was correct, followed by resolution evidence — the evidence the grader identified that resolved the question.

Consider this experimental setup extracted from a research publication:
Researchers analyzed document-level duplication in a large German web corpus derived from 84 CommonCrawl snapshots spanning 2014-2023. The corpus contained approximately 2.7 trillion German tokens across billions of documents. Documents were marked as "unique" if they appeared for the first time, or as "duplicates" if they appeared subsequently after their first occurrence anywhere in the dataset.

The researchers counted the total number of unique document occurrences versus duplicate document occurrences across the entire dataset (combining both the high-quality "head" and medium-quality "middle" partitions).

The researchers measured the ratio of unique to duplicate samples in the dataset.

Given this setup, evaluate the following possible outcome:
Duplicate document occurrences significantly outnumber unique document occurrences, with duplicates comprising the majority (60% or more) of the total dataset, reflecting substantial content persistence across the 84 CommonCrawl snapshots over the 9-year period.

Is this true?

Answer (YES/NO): NO